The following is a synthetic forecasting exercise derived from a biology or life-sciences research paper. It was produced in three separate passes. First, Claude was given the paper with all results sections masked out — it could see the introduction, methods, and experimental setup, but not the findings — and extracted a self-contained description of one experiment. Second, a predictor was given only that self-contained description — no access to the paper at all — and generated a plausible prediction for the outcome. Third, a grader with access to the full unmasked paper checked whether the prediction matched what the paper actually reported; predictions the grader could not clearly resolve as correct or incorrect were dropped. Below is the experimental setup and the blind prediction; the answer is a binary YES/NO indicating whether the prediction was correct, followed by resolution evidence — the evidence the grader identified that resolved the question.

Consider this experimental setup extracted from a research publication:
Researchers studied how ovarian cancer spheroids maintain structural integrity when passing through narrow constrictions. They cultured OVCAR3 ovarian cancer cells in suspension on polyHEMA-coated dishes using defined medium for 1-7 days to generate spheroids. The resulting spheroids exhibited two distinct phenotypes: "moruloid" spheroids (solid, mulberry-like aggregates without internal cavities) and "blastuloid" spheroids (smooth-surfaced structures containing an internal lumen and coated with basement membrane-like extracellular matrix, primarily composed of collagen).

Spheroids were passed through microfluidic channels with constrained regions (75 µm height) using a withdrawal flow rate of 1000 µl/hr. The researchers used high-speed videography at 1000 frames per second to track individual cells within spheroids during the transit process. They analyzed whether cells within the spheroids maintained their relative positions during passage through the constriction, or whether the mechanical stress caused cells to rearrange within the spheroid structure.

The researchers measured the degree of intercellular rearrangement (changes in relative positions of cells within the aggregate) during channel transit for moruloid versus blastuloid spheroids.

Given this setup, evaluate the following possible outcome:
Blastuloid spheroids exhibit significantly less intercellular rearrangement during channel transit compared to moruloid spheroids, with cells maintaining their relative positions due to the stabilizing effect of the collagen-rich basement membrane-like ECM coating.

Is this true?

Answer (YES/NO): YES